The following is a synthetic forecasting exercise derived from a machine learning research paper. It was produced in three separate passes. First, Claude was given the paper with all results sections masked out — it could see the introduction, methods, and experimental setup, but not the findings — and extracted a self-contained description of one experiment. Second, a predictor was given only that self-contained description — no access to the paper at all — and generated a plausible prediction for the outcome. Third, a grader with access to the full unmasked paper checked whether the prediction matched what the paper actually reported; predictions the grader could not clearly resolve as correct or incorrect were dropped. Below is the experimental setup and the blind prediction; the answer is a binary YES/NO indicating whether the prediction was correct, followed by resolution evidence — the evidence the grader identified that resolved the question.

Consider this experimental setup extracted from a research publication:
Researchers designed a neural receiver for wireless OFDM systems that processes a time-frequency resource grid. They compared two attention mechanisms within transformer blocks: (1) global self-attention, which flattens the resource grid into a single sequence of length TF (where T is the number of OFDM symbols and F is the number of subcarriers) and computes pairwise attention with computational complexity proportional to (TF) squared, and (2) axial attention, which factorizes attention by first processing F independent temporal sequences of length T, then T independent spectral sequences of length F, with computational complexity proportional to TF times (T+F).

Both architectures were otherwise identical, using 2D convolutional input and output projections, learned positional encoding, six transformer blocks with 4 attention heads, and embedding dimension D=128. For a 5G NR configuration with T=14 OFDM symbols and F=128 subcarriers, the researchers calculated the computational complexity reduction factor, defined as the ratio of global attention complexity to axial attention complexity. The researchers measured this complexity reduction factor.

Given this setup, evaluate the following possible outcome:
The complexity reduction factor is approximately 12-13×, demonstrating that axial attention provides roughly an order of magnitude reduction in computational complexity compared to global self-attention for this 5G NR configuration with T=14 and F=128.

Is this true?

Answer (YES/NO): YES